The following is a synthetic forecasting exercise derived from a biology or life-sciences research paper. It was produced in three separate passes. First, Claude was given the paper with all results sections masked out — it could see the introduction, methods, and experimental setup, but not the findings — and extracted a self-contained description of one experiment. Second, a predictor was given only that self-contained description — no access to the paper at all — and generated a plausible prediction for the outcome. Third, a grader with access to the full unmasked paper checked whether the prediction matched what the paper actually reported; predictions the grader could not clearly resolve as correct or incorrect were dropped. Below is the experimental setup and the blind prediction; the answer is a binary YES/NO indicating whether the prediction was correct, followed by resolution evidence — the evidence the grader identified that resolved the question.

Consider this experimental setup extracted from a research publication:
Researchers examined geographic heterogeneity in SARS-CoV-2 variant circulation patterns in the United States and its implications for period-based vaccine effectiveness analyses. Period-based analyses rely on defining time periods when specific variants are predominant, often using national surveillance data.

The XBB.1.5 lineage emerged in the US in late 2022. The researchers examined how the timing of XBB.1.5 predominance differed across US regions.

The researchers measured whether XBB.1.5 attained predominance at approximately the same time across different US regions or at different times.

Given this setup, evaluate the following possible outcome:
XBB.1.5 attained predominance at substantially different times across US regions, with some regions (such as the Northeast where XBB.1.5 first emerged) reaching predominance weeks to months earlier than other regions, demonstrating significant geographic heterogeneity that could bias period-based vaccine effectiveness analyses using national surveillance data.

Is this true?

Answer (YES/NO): YES